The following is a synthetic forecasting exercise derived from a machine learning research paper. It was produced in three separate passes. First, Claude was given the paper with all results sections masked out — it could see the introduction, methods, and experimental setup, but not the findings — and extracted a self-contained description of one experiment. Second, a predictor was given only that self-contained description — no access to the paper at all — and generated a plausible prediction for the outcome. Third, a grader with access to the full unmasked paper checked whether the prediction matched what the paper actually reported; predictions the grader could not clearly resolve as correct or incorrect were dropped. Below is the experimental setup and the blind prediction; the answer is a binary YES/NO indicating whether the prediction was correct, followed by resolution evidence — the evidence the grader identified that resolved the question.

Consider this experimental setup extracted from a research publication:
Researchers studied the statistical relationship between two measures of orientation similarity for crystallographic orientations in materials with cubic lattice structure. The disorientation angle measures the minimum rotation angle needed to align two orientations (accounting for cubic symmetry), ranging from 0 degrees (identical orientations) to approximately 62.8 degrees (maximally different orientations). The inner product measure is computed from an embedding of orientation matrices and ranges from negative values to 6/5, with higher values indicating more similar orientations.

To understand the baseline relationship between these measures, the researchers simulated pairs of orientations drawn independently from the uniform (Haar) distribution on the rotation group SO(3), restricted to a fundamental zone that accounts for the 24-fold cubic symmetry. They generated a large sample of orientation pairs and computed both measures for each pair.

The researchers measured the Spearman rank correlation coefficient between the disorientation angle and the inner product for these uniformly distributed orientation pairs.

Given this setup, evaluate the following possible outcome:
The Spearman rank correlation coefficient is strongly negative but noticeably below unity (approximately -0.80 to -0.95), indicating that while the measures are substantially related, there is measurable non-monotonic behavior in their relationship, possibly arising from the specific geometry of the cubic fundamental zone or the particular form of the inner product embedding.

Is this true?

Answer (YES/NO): NO